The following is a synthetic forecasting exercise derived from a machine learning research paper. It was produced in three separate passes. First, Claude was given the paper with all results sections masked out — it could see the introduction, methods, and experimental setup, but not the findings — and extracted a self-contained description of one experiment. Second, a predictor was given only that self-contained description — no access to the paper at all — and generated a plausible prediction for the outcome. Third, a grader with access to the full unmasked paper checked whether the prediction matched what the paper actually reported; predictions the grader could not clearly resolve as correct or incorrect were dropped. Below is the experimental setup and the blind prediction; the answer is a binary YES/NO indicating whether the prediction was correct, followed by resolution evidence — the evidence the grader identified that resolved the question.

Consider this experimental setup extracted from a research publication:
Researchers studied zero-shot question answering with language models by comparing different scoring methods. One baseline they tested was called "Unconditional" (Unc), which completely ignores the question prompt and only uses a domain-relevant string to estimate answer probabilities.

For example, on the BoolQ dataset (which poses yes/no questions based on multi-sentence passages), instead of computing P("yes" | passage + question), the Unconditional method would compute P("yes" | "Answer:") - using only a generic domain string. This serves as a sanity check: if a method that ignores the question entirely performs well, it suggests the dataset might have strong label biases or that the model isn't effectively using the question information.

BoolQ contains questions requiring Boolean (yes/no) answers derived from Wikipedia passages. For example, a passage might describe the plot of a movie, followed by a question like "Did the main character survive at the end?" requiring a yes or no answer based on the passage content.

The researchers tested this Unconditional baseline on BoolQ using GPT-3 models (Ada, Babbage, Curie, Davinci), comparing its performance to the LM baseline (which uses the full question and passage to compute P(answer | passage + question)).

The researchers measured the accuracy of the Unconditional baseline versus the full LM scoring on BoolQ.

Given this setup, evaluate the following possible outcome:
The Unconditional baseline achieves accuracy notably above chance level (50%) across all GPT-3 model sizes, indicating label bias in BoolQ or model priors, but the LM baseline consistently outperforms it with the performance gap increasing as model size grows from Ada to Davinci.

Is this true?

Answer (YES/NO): NO